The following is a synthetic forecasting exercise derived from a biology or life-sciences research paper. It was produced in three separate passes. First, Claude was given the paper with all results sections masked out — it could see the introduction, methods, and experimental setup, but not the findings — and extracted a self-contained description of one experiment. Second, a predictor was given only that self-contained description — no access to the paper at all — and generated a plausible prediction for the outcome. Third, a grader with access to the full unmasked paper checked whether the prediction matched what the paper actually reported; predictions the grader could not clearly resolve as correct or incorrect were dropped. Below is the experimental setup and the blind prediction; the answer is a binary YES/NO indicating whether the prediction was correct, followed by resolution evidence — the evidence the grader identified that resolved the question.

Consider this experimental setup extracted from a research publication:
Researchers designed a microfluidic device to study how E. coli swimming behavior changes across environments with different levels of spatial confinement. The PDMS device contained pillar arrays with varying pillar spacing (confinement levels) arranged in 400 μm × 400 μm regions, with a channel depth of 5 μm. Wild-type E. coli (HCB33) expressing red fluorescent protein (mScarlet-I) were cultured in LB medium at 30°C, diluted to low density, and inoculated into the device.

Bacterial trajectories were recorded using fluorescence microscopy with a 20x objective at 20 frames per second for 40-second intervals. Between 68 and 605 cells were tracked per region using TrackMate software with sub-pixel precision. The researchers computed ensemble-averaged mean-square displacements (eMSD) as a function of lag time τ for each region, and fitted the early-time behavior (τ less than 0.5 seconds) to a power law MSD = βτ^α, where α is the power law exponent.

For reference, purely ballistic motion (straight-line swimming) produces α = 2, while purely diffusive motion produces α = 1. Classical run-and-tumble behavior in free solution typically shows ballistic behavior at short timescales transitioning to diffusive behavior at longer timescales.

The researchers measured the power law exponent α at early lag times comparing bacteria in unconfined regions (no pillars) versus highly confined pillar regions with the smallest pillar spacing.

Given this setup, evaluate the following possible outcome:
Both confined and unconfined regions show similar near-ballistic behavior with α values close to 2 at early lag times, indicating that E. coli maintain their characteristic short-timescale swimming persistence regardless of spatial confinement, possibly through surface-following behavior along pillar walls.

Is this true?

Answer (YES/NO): NO